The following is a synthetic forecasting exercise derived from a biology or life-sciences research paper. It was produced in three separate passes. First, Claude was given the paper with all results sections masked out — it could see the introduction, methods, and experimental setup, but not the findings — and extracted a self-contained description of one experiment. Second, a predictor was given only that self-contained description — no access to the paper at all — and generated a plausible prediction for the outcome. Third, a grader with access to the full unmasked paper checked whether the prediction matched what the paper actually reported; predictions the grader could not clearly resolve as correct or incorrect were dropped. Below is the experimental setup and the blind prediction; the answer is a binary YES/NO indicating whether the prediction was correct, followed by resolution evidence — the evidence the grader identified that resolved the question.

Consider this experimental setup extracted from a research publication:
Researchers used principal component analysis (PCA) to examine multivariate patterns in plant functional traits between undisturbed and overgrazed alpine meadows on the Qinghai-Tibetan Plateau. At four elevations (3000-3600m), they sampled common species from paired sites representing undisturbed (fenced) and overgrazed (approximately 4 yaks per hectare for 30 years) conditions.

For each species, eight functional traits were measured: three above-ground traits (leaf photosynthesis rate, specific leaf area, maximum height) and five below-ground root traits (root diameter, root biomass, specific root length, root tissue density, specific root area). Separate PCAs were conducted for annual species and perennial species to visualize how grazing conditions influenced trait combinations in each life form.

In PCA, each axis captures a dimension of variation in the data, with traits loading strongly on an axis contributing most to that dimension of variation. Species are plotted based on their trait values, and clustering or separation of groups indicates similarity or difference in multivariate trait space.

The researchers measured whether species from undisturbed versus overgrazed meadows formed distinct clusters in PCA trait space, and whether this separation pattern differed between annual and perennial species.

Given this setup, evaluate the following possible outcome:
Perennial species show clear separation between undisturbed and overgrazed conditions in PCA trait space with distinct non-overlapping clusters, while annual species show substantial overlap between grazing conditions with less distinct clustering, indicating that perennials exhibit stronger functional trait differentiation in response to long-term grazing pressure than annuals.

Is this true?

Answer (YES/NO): YES